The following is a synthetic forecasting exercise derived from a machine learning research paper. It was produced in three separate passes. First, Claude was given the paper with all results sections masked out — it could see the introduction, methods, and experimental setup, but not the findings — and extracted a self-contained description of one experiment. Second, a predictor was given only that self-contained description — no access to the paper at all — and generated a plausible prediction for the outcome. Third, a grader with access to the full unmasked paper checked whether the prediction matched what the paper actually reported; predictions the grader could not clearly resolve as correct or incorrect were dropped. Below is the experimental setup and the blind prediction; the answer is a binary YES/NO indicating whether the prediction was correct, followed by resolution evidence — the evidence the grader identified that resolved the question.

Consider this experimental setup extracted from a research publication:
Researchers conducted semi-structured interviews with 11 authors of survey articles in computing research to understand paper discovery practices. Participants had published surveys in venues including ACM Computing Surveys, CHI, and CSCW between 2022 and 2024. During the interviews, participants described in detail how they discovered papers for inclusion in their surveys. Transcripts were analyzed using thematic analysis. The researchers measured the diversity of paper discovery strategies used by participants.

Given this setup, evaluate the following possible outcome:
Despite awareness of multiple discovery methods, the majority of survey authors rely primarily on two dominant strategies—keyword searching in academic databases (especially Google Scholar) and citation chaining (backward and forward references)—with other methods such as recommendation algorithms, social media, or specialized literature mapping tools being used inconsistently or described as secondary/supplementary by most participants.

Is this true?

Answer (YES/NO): NO